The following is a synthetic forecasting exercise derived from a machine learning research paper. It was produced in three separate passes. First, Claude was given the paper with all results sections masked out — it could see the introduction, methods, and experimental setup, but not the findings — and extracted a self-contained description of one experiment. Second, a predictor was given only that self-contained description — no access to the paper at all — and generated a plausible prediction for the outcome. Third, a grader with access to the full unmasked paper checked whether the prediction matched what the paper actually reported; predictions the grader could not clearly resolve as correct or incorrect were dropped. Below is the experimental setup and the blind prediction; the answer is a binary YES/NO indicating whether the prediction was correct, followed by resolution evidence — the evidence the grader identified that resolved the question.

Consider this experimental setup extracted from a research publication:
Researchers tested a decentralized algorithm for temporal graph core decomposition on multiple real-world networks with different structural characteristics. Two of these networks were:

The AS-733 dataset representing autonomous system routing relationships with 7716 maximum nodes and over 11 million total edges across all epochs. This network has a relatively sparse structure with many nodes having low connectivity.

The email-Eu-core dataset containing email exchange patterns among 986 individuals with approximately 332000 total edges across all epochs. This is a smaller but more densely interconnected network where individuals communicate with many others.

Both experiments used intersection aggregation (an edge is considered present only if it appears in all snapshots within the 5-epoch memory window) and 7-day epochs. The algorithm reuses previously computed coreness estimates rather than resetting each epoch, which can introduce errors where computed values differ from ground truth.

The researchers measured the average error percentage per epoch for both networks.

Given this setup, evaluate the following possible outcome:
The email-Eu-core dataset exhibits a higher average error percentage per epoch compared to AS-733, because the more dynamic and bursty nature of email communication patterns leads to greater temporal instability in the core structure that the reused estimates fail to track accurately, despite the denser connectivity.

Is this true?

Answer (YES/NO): YES